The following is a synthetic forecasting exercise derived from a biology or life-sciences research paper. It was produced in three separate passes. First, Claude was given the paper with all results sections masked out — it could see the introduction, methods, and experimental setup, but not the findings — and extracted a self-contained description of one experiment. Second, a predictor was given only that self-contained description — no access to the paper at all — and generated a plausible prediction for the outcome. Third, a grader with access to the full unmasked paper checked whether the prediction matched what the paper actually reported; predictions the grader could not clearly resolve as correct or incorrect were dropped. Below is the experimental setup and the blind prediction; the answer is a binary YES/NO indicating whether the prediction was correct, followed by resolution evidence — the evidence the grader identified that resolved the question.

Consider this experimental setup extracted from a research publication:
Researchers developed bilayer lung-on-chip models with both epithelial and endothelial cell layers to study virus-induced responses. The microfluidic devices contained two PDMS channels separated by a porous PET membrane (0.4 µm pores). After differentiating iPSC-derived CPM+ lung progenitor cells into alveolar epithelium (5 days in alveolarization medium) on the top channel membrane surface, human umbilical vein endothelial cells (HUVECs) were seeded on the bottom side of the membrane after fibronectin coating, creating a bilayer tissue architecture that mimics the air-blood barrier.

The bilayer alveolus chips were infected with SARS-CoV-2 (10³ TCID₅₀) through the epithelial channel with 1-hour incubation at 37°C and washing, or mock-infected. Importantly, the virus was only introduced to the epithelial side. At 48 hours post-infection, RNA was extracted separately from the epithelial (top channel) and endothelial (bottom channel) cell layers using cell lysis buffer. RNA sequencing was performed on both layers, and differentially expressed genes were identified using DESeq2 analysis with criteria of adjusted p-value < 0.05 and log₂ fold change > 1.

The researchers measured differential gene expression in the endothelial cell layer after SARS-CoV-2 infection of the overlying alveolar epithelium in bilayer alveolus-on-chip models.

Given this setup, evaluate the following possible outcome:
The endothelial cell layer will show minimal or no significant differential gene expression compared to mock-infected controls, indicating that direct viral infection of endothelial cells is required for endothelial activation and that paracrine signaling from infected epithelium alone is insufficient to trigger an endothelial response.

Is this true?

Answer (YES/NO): YES